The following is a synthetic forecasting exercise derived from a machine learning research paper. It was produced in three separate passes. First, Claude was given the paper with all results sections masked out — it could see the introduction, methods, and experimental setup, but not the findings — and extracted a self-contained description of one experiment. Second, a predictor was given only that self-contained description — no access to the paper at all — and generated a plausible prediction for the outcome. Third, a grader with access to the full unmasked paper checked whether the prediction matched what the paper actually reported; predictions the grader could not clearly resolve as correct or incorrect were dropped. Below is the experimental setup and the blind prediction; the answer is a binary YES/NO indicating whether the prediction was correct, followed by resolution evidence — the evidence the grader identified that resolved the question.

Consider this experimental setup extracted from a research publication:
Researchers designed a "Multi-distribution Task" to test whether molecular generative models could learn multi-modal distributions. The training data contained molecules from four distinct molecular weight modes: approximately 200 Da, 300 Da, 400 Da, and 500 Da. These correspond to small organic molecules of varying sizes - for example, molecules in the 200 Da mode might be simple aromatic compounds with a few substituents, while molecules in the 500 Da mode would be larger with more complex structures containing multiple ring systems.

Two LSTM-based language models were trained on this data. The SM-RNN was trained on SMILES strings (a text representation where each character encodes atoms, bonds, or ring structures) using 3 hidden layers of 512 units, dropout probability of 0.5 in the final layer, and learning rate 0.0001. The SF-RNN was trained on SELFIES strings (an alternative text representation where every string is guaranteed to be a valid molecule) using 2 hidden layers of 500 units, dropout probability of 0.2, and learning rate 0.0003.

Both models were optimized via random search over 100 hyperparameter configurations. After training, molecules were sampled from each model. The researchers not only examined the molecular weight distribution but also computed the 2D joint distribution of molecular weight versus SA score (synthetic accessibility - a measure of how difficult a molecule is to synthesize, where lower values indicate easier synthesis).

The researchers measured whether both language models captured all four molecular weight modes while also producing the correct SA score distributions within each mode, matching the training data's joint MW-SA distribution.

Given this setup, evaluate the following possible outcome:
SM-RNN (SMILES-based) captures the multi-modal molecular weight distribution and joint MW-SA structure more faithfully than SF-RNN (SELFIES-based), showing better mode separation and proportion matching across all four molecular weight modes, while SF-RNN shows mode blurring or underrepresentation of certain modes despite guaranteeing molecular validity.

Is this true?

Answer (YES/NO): NO